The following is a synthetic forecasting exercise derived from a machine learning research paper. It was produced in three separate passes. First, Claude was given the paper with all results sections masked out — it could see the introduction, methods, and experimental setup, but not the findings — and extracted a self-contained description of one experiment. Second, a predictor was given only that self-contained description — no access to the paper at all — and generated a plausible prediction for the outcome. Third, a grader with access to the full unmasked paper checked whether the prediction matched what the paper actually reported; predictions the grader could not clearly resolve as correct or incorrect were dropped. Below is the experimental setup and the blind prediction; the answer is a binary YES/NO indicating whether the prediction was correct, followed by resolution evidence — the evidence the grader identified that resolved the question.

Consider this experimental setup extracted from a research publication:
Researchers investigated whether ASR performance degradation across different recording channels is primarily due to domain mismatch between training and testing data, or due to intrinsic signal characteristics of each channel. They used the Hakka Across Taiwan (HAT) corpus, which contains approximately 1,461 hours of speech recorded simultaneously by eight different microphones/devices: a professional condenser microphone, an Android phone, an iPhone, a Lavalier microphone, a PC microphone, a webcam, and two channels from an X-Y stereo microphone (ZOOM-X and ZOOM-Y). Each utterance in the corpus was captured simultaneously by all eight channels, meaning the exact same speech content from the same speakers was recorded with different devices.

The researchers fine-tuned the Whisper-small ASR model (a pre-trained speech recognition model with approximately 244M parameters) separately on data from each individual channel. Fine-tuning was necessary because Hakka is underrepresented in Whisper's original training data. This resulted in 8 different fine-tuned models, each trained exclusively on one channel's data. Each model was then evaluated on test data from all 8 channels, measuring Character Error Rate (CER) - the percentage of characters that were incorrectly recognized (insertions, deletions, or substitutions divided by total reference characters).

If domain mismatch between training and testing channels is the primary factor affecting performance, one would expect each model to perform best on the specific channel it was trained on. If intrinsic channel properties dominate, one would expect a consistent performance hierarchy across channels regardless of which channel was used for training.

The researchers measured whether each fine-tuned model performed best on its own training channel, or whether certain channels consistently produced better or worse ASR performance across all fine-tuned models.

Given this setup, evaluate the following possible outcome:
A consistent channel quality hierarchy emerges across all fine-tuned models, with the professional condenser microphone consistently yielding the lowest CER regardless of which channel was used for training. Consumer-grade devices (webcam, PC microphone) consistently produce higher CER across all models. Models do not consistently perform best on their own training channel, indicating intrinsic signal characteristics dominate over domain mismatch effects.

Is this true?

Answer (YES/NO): YES